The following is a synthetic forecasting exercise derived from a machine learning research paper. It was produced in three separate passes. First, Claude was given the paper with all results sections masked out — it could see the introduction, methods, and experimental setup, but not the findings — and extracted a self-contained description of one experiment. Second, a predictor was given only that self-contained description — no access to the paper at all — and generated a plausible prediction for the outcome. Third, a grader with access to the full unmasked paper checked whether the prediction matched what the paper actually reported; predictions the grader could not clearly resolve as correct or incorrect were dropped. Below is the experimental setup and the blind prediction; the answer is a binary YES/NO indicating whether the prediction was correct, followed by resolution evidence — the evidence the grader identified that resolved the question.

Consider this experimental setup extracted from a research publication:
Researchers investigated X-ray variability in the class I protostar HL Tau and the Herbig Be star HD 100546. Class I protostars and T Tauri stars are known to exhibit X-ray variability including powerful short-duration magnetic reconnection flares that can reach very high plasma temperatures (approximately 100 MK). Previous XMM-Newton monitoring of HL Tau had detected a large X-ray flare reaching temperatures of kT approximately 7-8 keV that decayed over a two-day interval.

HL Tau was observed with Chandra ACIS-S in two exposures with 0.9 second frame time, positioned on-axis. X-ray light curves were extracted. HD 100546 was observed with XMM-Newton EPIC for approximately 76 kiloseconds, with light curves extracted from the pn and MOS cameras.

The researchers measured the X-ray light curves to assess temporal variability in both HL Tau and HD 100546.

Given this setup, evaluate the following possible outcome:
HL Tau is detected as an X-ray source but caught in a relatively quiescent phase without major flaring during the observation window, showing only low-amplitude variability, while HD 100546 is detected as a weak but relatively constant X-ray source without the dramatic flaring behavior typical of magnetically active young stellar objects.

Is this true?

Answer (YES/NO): NO